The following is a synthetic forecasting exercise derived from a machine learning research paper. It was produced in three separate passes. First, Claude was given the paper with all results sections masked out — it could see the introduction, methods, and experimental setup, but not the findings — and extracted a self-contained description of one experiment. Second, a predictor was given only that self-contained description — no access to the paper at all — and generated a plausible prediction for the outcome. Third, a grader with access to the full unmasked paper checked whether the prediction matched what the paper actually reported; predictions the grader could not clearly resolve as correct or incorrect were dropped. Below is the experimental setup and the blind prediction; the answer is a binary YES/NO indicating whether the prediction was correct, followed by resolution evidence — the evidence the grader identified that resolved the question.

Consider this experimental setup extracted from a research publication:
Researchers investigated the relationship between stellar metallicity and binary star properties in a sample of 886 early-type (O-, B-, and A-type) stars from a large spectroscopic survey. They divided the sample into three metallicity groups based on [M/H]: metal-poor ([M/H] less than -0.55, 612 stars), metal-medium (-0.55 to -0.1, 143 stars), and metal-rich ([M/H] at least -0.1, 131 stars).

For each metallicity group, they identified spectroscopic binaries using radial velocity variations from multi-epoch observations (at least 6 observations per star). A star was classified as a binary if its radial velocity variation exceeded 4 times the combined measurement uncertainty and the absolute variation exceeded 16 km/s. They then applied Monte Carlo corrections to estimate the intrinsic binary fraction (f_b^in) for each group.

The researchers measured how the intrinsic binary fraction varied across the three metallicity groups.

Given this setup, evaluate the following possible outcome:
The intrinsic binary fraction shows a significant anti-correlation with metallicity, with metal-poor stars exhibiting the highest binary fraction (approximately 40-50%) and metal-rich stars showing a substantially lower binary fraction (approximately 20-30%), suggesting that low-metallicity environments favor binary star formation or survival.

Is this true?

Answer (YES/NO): NO